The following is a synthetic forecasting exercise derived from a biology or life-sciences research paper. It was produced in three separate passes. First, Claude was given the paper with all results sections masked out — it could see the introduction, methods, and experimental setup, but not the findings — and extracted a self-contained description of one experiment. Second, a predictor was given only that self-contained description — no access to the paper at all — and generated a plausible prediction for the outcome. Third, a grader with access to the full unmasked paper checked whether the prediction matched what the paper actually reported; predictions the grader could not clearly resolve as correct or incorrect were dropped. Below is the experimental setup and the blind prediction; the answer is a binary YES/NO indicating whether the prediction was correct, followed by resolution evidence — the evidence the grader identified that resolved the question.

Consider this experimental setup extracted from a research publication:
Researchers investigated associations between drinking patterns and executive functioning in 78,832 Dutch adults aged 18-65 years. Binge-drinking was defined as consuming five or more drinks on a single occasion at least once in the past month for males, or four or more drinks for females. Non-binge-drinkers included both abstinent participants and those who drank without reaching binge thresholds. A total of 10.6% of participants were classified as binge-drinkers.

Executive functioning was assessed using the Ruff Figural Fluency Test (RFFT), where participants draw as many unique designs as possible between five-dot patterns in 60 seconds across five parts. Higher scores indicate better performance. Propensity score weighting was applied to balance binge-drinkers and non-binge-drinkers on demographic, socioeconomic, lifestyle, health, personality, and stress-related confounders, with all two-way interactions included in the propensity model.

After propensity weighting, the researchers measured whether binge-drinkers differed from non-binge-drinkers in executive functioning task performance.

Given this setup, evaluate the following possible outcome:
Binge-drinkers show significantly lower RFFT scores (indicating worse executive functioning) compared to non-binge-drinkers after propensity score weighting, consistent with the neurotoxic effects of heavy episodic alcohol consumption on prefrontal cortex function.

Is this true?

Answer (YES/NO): NO